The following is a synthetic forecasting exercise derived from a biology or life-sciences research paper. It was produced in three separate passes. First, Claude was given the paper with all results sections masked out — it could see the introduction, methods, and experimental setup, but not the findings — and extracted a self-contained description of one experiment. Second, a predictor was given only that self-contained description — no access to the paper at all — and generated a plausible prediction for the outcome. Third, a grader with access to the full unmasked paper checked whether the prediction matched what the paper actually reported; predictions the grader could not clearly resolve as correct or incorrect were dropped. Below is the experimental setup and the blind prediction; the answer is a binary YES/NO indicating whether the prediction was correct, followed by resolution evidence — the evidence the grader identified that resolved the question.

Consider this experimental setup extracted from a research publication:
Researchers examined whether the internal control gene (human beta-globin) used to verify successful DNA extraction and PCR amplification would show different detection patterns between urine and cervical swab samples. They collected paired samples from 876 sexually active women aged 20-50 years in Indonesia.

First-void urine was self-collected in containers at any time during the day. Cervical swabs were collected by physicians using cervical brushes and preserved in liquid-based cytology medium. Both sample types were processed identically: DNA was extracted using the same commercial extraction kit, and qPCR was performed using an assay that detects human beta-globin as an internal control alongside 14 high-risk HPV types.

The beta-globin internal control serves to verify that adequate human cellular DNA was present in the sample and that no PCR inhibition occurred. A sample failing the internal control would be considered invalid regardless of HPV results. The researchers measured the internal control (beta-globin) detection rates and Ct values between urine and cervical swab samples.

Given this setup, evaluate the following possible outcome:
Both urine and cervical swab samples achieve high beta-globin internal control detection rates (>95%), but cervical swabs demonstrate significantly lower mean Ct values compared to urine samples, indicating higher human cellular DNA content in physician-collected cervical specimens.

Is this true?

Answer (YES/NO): YES